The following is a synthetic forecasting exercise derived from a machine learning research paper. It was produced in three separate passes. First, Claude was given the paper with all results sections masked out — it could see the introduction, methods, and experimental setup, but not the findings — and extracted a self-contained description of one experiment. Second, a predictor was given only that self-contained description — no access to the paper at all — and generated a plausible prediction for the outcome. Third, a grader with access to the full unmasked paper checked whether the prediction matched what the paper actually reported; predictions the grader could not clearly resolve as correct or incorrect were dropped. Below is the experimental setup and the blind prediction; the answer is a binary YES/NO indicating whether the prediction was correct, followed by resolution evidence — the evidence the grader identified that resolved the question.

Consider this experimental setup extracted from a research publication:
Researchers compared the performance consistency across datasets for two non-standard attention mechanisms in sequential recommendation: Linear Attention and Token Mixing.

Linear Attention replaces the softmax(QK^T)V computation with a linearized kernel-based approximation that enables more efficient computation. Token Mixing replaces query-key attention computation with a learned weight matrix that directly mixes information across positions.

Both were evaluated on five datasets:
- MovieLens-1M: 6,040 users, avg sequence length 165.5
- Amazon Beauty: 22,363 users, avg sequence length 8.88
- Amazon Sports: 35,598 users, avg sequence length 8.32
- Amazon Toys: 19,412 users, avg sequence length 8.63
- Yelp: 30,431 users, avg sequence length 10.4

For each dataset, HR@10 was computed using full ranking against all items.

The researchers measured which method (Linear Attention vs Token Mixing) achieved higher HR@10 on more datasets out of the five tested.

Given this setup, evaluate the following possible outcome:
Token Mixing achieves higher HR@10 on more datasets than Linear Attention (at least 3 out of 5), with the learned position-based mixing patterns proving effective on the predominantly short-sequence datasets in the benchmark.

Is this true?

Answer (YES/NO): YES